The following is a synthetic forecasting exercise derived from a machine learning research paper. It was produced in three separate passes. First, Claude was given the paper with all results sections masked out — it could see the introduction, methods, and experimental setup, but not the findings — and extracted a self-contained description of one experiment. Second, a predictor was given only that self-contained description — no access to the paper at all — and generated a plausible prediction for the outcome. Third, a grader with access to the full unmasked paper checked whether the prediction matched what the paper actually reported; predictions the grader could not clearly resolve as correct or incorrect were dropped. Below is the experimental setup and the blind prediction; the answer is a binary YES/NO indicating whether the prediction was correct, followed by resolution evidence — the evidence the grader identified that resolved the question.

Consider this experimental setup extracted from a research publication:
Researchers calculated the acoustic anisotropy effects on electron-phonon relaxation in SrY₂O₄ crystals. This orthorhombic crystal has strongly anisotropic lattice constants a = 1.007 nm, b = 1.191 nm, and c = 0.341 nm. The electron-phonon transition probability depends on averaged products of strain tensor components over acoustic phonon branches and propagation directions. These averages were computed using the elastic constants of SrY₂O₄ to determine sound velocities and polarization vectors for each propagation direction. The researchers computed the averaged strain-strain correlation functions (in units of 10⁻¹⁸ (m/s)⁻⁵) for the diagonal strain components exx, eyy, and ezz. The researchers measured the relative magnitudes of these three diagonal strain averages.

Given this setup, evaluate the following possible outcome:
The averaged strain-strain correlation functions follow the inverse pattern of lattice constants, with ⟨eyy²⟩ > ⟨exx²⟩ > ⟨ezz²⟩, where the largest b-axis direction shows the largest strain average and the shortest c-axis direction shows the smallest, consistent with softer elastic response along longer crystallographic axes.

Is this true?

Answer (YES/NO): NO